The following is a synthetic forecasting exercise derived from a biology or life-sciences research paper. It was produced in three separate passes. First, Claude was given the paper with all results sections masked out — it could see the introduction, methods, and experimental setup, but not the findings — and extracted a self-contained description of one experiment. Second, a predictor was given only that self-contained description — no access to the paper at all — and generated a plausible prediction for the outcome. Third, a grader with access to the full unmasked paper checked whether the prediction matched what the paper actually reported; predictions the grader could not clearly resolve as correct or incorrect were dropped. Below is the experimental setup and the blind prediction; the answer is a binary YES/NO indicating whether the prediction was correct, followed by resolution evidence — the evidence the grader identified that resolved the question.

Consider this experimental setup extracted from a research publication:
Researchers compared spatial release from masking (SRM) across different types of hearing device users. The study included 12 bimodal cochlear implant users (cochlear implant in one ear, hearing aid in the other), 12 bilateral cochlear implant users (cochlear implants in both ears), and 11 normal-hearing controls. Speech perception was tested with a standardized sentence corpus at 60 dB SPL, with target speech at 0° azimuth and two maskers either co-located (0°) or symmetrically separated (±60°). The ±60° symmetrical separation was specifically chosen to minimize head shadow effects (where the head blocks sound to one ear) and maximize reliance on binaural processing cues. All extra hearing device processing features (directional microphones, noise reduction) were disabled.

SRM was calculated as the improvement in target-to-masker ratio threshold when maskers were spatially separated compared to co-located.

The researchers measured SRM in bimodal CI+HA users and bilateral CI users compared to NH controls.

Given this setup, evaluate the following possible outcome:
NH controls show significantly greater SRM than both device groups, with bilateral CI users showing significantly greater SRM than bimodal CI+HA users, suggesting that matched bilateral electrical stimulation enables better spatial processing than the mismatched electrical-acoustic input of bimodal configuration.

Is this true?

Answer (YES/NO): NO